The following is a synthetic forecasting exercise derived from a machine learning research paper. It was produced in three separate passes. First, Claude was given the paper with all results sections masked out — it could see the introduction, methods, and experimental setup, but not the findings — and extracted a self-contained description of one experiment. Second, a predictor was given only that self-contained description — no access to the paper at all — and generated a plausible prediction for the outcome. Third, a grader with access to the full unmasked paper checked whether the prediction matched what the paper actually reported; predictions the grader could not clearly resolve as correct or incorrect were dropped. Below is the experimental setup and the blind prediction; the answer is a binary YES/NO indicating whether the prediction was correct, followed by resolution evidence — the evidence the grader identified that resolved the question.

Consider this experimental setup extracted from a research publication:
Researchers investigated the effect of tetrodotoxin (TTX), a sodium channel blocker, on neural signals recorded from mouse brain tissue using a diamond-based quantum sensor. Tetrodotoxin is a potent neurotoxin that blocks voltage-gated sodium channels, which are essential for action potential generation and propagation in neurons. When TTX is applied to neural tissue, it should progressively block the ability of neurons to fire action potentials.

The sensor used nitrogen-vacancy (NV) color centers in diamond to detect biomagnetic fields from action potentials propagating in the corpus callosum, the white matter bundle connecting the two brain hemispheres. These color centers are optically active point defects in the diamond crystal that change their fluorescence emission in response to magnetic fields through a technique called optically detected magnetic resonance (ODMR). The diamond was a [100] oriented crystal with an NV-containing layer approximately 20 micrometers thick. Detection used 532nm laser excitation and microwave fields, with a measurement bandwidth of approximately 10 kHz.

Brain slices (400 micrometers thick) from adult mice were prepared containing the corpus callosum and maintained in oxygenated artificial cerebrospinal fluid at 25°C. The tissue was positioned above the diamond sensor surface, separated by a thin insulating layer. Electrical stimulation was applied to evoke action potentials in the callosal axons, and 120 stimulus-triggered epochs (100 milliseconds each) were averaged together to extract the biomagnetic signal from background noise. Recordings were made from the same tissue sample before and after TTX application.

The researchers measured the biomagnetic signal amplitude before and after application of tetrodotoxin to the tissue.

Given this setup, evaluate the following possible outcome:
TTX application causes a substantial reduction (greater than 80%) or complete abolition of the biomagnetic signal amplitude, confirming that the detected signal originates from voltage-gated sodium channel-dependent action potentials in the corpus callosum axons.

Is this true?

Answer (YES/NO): YES